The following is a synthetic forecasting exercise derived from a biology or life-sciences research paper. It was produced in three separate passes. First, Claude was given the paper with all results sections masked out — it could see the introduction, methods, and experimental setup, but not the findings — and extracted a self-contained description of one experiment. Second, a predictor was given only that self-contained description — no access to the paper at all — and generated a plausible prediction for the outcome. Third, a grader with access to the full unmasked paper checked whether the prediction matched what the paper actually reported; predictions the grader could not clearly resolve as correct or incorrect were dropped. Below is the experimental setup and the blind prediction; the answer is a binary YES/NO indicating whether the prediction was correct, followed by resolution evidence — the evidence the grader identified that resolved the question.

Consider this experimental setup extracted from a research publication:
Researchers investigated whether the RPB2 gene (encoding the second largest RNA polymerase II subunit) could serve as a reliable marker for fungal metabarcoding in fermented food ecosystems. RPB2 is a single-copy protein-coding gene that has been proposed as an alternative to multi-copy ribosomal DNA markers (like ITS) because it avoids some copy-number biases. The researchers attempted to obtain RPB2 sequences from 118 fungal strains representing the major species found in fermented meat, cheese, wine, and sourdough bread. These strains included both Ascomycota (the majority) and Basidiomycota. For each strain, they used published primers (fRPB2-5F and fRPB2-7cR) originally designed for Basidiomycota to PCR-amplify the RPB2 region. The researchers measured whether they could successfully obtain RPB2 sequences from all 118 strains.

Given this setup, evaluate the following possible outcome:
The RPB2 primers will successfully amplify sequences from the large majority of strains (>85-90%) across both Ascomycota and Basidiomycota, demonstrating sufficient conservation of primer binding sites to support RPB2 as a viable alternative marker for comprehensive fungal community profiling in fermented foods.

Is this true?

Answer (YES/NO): NO